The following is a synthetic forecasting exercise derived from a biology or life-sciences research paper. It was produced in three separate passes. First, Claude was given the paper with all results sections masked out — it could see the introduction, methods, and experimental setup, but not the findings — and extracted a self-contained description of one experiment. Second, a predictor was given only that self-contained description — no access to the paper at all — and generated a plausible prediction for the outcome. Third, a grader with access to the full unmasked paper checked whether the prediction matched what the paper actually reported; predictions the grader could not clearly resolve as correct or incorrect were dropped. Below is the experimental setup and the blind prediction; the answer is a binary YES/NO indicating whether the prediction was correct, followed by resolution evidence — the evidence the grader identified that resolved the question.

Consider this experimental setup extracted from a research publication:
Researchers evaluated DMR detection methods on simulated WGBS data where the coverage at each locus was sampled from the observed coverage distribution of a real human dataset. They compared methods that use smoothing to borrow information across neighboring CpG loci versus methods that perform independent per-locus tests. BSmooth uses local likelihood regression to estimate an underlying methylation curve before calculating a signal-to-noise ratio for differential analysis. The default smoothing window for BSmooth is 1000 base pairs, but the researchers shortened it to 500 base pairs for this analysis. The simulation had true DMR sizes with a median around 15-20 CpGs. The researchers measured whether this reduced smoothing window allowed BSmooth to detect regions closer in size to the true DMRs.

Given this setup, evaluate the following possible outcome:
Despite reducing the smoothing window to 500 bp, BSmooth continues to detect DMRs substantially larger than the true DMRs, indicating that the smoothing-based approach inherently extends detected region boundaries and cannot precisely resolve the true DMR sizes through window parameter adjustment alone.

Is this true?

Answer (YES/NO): YES